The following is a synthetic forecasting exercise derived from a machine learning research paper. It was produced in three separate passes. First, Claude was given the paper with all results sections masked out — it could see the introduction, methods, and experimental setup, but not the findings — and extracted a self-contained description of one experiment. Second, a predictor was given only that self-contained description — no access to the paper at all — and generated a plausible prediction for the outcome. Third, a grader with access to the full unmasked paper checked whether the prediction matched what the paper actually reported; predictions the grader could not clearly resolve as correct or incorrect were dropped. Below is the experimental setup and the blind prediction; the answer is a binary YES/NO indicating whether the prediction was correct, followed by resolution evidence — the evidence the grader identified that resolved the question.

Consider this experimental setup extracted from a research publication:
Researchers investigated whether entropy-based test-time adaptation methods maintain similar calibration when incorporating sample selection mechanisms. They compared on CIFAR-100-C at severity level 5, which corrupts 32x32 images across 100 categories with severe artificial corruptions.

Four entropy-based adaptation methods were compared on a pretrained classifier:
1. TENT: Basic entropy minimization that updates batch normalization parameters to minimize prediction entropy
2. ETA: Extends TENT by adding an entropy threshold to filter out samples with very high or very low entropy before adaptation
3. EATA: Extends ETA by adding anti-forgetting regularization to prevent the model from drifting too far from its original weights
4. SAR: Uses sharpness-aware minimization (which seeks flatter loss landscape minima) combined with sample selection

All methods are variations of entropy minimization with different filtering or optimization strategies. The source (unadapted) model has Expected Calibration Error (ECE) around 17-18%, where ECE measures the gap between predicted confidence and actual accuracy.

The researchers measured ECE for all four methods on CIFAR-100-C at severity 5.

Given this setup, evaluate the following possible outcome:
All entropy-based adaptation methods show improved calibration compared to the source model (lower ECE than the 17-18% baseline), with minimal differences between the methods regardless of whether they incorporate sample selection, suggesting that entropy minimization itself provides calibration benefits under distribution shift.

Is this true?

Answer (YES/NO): YES